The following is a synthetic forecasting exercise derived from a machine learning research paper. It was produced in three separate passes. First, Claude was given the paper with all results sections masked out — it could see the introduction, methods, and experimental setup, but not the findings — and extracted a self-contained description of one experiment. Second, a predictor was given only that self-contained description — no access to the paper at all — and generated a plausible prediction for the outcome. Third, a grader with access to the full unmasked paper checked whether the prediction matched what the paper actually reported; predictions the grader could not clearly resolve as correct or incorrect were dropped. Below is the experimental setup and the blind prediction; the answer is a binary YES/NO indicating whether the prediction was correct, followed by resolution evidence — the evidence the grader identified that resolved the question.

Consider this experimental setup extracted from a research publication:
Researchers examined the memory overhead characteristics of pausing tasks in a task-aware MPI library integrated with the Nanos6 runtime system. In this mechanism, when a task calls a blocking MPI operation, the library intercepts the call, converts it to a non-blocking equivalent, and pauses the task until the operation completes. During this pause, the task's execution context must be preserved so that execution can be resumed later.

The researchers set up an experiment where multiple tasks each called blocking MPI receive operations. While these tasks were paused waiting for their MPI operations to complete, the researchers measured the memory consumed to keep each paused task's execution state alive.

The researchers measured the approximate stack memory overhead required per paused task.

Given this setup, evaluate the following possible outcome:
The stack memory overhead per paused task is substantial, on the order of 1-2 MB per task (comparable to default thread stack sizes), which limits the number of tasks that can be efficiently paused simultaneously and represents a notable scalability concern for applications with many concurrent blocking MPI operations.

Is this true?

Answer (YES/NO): NO